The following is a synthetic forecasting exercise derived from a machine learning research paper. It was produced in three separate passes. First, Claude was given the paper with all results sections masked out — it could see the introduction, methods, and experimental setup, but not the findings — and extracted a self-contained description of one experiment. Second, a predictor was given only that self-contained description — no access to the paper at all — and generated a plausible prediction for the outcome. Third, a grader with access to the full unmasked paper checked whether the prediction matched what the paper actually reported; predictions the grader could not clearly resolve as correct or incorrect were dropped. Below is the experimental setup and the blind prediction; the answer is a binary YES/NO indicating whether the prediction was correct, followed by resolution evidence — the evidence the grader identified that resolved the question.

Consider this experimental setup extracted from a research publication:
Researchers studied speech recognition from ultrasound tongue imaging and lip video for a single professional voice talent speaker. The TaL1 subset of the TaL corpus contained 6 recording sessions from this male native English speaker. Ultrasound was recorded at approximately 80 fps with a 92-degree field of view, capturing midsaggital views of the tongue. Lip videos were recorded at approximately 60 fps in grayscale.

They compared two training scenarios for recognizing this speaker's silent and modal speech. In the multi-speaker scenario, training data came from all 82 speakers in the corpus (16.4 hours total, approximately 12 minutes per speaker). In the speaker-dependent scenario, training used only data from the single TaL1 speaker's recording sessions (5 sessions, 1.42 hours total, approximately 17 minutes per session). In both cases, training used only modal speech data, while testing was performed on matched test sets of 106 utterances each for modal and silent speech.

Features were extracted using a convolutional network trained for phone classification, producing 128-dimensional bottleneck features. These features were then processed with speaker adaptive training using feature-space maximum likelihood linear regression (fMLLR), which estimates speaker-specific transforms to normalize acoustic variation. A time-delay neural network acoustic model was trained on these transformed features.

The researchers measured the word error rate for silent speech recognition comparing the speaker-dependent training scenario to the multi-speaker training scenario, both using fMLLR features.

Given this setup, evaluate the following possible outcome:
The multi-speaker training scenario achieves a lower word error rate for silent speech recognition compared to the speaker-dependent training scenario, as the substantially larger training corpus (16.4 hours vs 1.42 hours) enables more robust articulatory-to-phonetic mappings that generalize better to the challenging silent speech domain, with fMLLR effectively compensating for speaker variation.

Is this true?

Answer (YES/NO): NO